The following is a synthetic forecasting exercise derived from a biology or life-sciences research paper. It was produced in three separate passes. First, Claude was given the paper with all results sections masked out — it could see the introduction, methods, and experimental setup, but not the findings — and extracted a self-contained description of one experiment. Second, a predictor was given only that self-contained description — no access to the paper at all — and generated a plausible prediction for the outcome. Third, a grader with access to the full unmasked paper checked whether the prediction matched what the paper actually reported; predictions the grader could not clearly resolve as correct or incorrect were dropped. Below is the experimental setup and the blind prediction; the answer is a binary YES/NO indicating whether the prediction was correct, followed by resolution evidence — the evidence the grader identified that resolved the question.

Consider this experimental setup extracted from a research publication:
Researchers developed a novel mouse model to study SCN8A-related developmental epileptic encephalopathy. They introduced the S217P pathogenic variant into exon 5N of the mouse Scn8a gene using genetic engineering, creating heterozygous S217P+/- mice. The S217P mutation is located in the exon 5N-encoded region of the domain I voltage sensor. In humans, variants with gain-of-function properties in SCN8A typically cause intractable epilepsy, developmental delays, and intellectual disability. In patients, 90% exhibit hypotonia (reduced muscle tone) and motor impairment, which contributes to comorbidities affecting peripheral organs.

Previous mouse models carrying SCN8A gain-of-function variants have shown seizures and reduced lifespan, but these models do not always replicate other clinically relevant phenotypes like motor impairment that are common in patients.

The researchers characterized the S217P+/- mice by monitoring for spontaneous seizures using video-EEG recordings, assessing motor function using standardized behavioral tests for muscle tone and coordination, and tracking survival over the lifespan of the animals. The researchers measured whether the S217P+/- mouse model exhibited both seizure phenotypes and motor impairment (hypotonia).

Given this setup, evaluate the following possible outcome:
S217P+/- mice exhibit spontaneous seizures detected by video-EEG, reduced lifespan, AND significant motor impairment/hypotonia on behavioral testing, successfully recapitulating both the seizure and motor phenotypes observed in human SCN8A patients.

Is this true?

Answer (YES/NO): YES